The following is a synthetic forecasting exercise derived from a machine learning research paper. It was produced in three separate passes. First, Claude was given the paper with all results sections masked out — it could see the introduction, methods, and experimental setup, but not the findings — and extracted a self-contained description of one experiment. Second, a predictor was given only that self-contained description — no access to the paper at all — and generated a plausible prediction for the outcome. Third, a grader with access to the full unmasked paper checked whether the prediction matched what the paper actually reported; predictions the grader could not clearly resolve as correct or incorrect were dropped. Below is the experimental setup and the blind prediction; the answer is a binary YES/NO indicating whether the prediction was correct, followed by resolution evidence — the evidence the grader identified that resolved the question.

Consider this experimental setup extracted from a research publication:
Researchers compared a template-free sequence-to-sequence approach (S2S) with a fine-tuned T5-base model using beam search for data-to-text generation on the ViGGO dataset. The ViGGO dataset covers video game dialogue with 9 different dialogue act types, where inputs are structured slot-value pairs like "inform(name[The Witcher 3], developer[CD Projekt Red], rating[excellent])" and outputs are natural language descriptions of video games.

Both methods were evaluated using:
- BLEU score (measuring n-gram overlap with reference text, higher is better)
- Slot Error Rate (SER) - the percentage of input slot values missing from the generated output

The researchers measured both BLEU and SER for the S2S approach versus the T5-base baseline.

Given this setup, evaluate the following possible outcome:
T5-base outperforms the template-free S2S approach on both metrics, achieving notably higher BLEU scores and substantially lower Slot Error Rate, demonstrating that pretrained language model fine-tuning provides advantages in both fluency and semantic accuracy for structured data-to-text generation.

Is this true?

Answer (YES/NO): YES